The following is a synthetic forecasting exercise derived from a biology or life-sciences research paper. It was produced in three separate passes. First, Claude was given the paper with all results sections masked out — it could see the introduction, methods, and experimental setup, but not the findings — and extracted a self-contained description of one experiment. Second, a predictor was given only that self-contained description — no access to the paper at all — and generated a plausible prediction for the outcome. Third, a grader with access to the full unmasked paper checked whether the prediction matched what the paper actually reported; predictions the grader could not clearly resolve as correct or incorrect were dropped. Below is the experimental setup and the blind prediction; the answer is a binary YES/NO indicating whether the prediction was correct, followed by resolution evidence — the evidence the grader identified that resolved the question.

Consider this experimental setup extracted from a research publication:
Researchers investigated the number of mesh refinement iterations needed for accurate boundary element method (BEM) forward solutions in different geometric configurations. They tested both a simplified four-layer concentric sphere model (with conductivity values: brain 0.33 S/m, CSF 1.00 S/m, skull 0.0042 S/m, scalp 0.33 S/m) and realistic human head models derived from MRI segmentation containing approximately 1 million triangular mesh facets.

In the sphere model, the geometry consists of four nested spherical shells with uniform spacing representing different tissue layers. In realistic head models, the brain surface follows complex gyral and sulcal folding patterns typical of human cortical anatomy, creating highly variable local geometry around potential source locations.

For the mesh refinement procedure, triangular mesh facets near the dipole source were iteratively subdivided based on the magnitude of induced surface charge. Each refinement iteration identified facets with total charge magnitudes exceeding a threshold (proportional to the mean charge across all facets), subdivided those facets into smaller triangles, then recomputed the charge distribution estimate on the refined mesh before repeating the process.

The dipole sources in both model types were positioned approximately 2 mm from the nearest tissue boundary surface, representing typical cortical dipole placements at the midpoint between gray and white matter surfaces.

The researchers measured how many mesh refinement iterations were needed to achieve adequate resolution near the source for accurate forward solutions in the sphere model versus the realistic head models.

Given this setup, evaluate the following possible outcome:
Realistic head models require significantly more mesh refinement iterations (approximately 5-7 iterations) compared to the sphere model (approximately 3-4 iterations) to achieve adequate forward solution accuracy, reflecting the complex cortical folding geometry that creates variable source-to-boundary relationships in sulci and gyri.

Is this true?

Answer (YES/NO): NO